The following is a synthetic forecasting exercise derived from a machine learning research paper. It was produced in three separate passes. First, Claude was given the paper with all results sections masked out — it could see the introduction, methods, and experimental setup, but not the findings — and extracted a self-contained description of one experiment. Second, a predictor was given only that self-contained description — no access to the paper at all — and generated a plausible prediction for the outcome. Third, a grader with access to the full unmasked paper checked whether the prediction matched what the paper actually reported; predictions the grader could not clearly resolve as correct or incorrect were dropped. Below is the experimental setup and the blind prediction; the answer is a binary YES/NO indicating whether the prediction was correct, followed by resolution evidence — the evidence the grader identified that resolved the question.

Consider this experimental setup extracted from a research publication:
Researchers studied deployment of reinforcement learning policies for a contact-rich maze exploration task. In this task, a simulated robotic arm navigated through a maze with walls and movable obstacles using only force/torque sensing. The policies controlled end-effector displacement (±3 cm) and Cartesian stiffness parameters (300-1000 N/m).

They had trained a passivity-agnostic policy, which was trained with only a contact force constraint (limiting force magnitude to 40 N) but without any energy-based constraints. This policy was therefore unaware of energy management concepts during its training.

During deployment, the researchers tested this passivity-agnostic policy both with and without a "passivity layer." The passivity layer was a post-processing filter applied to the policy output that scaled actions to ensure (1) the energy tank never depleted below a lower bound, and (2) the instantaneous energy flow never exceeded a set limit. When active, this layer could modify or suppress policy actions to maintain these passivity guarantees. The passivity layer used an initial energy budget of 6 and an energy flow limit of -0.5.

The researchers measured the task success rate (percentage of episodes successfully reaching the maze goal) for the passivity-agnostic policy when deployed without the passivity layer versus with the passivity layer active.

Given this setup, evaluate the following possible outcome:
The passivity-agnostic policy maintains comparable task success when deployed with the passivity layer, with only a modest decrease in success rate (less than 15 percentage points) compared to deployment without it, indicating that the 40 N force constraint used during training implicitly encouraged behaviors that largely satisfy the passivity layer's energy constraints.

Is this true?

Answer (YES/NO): NO